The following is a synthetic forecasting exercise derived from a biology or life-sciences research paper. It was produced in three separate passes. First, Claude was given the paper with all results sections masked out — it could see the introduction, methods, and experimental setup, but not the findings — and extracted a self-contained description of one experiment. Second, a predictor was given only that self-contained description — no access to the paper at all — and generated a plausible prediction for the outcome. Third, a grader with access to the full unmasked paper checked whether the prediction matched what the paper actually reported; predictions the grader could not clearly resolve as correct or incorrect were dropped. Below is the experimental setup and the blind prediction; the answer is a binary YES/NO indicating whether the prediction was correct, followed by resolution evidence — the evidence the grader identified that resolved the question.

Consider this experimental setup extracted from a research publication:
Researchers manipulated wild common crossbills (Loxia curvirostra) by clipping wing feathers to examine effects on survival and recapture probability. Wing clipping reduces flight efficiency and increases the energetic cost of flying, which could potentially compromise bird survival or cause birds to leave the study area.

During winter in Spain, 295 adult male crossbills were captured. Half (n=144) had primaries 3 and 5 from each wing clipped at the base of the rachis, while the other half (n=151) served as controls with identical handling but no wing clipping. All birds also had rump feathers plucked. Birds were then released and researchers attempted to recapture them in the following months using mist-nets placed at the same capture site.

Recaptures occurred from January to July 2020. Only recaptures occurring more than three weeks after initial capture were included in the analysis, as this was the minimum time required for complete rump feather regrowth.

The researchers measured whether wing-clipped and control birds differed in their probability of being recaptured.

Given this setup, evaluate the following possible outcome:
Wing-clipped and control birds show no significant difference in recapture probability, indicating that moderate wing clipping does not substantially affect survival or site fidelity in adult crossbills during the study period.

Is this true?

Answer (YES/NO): YES